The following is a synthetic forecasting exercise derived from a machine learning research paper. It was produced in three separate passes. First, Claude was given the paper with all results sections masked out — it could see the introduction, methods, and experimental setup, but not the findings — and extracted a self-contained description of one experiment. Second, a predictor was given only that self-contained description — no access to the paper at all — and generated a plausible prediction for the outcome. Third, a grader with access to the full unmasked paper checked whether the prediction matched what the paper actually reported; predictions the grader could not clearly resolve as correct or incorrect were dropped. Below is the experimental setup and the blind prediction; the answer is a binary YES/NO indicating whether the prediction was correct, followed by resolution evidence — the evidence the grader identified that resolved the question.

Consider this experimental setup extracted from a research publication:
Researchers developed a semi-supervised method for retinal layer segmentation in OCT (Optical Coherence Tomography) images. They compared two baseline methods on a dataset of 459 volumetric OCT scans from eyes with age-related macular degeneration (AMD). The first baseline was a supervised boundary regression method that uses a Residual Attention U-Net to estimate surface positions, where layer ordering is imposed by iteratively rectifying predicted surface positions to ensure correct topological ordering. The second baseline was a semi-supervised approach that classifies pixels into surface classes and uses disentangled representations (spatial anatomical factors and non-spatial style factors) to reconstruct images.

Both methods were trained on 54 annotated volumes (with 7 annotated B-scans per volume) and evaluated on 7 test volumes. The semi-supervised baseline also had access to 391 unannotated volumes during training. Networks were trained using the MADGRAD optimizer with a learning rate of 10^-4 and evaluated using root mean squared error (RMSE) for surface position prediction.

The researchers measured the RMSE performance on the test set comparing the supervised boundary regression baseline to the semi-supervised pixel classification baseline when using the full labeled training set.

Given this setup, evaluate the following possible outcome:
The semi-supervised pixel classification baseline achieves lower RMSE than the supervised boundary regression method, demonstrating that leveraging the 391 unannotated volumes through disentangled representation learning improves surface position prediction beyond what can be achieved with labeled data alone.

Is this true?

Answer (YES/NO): NO